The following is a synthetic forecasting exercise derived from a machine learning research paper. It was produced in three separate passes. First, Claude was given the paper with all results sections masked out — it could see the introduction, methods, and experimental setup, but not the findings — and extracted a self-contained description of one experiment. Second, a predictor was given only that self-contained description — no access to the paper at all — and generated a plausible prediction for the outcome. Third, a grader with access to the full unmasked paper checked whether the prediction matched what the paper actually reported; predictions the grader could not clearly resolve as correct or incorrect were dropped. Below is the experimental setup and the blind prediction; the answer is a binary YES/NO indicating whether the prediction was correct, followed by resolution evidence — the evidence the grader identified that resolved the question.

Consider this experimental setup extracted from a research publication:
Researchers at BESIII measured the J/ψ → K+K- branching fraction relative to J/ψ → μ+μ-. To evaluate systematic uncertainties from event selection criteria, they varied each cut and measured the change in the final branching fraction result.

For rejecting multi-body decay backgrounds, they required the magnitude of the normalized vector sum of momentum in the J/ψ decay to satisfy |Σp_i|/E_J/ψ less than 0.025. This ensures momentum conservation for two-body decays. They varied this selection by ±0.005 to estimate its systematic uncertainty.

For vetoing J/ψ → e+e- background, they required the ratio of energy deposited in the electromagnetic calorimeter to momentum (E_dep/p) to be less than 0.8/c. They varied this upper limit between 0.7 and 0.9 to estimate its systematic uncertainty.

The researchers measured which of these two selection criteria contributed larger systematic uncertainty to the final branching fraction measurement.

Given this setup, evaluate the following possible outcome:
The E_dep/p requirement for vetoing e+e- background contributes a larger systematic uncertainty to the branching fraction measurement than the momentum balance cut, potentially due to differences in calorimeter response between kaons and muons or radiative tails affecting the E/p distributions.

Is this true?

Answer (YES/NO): NO